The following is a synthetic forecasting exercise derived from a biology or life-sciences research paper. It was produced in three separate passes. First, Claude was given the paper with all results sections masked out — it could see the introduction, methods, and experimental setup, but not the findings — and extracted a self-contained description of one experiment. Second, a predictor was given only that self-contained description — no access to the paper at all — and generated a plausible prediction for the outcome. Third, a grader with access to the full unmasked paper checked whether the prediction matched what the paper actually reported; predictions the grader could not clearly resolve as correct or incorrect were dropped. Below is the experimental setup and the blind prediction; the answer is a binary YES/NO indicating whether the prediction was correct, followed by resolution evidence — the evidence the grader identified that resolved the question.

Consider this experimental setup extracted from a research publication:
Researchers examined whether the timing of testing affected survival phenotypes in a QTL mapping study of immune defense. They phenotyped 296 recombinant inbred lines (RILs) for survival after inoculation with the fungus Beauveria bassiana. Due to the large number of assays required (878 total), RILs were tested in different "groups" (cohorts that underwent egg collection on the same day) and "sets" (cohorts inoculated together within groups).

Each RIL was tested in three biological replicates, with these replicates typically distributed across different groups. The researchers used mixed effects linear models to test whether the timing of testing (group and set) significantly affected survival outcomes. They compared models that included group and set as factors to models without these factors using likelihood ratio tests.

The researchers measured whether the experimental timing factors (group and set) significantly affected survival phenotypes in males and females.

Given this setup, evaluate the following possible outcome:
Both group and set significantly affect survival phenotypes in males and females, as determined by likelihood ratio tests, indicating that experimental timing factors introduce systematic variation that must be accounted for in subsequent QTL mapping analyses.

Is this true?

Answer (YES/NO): NO